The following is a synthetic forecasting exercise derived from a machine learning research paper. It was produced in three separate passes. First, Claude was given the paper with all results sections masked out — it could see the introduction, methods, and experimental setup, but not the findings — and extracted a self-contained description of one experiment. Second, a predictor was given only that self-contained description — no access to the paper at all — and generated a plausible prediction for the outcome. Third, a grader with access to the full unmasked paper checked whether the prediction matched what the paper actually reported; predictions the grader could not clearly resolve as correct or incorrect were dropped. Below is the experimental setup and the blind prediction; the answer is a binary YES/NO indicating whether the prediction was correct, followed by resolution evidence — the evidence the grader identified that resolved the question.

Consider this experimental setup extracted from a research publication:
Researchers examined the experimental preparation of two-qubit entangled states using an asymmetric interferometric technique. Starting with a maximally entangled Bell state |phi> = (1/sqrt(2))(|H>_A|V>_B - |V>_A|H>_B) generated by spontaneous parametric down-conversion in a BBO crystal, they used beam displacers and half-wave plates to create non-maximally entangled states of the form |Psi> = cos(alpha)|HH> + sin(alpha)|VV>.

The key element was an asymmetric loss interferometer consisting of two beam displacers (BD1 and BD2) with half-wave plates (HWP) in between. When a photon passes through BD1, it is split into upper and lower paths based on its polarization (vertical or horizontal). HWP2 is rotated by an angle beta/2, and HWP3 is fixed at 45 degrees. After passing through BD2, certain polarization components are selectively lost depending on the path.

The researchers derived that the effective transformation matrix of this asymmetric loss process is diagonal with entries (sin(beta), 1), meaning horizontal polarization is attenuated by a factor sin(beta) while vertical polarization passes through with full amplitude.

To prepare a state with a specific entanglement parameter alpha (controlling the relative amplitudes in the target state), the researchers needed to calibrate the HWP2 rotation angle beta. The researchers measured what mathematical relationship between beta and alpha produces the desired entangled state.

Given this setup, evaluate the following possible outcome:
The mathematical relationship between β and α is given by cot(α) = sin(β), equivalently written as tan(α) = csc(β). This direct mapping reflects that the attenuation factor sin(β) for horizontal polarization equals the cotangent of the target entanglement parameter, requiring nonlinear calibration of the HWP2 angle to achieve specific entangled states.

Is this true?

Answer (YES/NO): YES